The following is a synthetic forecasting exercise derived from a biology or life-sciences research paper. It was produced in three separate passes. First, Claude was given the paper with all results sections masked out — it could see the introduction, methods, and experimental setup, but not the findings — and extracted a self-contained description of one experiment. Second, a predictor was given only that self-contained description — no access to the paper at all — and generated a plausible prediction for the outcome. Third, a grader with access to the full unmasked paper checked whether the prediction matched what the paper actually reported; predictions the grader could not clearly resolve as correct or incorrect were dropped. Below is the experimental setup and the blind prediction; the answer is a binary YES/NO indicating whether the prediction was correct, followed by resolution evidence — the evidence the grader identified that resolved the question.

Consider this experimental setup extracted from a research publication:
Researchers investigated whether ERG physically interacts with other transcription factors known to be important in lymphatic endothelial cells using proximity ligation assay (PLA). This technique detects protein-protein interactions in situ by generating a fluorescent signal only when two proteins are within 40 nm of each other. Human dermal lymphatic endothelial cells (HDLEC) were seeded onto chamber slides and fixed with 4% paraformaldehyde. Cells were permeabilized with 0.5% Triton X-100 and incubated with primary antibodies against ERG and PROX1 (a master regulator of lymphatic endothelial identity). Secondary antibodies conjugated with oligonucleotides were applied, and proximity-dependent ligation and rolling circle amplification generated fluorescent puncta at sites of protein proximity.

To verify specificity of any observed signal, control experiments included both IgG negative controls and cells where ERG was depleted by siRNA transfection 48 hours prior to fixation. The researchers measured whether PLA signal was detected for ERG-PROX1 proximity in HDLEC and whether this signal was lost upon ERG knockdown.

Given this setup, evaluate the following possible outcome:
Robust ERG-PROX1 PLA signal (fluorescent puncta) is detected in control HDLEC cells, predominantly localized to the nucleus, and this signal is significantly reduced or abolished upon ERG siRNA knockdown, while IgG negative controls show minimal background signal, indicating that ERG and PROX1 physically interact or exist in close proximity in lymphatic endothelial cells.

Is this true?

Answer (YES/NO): YES